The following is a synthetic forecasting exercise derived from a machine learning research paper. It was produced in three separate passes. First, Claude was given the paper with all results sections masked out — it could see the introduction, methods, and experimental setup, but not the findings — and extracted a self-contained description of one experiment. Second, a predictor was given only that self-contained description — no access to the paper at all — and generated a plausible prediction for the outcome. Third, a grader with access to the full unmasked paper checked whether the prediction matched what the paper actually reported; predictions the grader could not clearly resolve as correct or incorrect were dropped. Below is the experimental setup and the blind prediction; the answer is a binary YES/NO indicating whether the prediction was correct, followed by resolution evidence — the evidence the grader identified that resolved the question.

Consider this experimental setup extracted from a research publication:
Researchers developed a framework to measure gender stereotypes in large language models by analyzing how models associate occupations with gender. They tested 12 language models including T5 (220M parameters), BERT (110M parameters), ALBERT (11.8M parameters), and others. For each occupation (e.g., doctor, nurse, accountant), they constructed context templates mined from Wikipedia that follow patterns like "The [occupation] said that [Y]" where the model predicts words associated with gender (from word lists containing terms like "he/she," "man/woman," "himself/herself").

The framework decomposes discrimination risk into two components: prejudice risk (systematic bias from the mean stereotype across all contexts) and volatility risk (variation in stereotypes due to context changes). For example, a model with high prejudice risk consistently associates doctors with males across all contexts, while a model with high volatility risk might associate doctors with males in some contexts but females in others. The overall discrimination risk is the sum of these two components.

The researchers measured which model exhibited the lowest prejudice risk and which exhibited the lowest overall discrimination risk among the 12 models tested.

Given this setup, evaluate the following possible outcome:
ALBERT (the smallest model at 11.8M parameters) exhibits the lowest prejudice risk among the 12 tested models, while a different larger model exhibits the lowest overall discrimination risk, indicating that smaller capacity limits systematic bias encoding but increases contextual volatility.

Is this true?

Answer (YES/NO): YES